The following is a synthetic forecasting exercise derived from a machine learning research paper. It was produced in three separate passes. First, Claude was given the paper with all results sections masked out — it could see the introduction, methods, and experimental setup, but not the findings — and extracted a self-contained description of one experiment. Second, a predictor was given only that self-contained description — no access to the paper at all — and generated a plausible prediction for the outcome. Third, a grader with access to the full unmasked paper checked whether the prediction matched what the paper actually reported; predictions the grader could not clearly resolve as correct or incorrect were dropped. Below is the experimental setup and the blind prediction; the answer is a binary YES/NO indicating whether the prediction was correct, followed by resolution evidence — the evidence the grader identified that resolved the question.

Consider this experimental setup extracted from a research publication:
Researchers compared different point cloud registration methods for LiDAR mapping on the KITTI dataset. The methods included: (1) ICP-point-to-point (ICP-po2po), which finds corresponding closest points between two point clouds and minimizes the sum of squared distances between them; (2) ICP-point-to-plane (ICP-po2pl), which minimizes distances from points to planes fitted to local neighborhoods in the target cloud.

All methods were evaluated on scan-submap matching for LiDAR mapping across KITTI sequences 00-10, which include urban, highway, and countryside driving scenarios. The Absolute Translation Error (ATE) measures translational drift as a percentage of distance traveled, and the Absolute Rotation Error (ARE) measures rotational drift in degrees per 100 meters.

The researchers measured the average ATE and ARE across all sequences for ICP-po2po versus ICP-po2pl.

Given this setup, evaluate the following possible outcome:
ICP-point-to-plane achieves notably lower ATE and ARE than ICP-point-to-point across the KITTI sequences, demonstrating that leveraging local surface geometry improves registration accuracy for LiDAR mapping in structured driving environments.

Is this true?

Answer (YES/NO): YES